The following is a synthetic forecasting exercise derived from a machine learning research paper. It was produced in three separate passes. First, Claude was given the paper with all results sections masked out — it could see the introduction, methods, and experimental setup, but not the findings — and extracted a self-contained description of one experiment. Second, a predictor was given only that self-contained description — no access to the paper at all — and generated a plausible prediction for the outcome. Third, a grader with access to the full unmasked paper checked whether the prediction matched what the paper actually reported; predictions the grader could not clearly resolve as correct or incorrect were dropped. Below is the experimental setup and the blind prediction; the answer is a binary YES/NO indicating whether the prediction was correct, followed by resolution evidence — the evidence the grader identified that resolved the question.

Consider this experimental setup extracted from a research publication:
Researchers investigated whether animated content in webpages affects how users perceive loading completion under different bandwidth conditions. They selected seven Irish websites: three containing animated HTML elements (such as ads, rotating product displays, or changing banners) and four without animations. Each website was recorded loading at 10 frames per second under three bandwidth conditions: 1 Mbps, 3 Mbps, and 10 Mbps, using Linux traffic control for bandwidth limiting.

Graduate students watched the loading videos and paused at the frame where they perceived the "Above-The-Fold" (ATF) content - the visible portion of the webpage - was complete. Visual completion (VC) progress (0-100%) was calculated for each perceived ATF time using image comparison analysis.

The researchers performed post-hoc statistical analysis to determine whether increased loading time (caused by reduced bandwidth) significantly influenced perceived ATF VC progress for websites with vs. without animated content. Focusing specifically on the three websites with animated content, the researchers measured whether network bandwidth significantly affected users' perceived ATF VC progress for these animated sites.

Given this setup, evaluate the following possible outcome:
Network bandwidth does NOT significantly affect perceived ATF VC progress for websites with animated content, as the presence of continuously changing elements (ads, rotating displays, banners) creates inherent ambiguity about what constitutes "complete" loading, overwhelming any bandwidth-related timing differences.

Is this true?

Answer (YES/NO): NO